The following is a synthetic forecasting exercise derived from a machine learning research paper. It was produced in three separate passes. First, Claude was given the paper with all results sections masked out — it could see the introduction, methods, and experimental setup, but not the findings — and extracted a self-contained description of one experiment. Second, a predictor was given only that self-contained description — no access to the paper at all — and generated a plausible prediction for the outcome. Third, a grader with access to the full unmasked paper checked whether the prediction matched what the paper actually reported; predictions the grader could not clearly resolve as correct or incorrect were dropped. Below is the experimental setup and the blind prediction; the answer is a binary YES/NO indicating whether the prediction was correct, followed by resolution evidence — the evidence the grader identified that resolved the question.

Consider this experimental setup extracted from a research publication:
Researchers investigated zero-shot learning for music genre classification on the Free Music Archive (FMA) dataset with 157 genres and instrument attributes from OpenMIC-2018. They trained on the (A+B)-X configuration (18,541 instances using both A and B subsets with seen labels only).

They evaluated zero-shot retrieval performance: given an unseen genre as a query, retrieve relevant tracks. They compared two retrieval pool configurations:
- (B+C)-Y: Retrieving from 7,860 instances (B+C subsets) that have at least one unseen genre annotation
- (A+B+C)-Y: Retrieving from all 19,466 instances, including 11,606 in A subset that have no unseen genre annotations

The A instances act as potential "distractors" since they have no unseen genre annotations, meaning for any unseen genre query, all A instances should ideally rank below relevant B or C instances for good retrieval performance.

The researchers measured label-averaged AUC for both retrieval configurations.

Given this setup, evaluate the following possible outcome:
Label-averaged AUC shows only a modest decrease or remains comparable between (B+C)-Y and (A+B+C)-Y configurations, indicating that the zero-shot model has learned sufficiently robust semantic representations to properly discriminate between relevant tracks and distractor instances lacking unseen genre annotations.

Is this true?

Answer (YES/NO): YES